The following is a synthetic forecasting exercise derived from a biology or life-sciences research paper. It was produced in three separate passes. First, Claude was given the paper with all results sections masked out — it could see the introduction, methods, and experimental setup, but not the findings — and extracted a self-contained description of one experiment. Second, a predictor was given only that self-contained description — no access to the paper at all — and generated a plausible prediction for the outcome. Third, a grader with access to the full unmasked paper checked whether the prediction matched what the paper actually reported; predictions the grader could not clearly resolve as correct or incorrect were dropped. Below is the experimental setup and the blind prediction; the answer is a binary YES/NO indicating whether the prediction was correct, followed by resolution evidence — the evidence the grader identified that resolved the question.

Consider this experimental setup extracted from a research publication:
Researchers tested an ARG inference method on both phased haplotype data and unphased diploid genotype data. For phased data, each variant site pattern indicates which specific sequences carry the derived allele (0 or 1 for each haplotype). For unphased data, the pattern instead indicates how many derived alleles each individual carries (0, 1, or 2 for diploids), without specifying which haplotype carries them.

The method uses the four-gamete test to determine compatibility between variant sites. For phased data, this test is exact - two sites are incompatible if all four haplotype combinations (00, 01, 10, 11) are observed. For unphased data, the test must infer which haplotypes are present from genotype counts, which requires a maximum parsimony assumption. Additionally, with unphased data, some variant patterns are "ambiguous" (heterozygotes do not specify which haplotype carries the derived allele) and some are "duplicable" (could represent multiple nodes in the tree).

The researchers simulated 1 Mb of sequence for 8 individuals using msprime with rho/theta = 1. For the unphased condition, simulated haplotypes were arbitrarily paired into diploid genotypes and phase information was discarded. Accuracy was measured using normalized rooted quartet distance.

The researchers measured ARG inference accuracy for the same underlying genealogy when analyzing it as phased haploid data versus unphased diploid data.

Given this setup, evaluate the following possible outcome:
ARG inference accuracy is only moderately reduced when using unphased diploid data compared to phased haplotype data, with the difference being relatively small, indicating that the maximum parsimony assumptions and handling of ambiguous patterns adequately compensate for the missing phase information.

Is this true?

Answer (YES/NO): NO